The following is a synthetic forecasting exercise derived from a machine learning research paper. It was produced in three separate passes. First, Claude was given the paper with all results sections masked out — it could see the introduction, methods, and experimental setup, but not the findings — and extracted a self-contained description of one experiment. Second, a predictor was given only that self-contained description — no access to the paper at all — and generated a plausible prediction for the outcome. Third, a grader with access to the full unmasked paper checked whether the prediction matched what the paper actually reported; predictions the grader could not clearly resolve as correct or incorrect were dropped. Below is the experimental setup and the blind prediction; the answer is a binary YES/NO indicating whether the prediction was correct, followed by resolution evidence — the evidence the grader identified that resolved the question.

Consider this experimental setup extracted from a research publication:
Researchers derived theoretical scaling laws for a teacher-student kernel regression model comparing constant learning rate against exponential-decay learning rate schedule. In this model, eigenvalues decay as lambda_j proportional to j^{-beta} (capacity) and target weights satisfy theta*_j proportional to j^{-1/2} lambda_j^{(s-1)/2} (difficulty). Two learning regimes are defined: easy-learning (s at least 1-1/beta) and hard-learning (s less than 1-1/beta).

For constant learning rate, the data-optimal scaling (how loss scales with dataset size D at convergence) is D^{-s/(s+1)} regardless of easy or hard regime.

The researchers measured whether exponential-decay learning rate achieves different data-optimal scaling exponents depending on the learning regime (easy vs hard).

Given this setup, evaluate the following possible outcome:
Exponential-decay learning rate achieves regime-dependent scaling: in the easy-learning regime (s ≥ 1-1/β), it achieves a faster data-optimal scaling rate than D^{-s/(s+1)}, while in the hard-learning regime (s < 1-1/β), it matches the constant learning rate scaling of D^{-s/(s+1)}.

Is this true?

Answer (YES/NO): NO